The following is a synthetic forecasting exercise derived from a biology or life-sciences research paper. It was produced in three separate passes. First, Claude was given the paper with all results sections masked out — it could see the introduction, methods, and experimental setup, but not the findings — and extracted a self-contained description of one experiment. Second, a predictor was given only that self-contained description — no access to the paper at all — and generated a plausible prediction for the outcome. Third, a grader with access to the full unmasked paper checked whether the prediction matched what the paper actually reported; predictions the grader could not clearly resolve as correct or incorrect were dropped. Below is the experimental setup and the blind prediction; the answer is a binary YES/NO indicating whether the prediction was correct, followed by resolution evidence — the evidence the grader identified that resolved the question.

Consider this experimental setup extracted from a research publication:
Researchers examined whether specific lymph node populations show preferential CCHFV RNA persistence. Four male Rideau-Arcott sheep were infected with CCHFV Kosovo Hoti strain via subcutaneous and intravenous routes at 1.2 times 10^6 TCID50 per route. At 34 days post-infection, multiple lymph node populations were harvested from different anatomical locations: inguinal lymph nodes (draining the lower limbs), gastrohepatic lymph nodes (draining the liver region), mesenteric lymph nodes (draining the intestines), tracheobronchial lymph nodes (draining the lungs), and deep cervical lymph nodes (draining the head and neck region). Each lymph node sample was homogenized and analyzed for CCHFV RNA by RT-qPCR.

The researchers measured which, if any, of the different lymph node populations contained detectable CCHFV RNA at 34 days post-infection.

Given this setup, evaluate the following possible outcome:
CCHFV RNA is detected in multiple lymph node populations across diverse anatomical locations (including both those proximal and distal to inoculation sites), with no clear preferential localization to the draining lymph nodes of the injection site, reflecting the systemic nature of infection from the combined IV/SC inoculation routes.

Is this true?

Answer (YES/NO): YES